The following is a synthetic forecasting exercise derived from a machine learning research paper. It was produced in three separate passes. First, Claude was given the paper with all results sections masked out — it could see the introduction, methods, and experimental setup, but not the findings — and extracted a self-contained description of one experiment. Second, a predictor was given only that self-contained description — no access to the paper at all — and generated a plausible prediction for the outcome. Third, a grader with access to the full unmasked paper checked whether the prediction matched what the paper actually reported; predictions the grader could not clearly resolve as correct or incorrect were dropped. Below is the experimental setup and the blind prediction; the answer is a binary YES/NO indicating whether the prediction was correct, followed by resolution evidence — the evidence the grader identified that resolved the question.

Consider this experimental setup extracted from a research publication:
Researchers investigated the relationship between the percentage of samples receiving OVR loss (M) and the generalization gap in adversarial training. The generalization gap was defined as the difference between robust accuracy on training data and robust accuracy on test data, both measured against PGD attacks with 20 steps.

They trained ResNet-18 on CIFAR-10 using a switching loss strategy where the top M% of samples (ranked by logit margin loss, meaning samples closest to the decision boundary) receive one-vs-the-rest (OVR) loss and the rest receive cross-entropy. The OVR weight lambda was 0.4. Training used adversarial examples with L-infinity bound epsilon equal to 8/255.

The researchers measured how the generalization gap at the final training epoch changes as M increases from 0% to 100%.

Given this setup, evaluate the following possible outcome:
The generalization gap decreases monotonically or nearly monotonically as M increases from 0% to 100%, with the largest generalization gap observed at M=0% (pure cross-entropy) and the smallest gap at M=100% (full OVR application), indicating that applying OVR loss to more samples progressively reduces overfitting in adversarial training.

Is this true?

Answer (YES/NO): NO